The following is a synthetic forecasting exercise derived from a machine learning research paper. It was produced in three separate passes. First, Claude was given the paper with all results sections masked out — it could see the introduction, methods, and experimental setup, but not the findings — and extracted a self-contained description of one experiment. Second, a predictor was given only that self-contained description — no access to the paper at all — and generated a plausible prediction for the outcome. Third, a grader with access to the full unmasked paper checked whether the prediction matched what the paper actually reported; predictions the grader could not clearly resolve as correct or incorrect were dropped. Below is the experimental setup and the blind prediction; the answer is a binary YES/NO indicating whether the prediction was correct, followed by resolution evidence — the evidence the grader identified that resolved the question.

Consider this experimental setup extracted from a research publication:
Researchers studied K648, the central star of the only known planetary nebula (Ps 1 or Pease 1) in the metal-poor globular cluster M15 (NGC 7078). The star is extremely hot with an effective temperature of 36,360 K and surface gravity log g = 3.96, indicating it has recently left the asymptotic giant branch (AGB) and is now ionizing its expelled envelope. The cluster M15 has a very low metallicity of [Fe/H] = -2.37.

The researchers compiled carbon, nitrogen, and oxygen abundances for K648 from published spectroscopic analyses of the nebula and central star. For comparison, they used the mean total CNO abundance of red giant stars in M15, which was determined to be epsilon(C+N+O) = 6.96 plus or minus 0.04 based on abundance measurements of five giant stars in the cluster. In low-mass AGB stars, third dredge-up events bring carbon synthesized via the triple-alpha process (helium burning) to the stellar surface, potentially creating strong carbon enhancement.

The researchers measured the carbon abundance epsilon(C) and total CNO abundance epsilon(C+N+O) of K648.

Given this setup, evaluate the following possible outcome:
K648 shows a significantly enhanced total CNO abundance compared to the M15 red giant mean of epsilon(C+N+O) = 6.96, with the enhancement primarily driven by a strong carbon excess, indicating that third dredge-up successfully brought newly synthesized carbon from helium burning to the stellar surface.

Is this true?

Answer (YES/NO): YES